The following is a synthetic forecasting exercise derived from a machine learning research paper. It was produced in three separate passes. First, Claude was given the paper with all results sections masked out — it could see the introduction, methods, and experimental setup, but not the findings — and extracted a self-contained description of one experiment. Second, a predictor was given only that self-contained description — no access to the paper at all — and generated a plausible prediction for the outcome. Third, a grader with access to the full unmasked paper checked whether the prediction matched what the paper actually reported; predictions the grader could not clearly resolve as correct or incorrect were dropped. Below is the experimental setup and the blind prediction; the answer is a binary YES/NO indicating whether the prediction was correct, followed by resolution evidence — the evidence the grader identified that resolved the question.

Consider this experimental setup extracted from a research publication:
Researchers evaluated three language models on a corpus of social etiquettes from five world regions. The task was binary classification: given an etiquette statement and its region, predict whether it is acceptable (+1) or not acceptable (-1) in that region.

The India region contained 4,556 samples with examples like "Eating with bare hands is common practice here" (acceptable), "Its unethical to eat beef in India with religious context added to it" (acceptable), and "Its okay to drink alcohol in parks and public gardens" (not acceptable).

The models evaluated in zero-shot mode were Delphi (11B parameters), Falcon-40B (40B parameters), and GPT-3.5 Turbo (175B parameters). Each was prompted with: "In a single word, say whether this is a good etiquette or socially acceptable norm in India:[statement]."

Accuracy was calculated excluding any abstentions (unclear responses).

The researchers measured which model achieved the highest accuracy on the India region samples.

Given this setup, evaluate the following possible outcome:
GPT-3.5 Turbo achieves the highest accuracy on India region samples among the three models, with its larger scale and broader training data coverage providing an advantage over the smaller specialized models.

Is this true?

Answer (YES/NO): NO